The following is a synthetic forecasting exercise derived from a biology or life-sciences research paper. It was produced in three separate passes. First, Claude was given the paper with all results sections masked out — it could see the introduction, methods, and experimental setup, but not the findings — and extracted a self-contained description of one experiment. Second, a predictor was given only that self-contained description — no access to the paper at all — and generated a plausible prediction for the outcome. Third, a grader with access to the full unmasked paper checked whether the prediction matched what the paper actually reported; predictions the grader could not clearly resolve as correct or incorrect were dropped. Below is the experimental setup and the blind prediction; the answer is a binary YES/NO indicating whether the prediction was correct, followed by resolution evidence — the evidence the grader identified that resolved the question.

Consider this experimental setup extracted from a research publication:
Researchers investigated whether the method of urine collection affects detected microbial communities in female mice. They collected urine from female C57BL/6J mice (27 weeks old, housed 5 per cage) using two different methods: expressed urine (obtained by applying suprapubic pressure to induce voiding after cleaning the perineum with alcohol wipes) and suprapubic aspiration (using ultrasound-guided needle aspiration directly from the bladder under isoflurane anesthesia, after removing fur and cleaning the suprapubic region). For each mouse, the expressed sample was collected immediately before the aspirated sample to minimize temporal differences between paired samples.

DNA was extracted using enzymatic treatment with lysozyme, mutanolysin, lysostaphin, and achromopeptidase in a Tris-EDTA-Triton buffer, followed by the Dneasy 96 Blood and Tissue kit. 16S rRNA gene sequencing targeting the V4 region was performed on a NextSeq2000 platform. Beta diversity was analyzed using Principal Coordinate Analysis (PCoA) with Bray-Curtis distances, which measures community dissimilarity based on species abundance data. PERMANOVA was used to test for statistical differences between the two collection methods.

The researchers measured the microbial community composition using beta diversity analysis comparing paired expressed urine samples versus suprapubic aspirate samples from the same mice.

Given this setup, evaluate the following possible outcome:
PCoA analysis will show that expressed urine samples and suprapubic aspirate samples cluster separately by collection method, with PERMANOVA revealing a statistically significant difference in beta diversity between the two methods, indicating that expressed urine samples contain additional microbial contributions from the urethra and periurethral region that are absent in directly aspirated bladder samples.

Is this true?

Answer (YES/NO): NO